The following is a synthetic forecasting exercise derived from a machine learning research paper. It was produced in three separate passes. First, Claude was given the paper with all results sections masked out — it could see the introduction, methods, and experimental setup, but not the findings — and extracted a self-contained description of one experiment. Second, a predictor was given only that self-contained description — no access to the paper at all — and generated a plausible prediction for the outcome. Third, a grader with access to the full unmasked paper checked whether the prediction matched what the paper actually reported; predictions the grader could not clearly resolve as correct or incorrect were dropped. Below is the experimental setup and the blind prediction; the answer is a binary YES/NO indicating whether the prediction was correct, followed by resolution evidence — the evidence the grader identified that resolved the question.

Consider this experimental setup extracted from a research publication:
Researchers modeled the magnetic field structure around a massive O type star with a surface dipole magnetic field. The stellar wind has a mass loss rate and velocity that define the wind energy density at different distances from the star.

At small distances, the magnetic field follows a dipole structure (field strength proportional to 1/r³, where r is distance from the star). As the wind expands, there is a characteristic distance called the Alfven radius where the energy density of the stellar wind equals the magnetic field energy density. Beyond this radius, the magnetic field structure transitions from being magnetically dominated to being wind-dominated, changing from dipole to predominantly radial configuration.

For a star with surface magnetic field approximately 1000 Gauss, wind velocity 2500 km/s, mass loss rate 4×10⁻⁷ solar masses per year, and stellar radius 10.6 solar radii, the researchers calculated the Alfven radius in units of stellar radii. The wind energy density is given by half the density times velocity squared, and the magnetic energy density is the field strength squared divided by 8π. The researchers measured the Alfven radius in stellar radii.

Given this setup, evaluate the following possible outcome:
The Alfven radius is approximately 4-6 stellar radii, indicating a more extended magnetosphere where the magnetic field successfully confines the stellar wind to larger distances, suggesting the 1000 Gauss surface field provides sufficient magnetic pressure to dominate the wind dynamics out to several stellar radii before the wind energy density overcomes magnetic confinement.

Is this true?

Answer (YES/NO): NO